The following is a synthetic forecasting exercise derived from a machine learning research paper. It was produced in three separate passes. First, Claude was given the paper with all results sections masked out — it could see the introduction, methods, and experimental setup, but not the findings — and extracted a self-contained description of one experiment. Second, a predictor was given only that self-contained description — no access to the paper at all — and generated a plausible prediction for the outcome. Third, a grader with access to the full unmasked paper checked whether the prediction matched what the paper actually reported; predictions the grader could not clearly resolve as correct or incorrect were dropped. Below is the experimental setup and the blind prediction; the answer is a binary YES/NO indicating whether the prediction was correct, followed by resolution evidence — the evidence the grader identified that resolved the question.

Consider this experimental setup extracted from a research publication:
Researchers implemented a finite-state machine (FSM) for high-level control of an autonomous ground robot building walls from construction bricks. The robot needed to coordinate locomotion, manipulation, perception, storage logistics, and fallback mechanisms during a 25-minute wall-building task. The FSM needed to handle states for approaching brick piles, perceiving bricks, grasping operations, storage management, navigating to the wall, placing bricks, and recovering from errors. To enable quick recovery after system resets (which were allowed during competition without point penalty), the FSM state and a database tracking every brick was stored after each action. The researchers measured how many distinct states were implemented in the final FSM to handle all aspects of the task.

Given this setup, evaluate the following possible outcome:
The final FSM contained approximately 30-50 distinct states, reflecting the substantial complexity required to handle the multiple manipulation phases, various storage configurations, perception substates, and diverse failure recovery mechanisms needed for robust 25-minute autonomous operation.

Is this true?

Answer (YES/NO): YES